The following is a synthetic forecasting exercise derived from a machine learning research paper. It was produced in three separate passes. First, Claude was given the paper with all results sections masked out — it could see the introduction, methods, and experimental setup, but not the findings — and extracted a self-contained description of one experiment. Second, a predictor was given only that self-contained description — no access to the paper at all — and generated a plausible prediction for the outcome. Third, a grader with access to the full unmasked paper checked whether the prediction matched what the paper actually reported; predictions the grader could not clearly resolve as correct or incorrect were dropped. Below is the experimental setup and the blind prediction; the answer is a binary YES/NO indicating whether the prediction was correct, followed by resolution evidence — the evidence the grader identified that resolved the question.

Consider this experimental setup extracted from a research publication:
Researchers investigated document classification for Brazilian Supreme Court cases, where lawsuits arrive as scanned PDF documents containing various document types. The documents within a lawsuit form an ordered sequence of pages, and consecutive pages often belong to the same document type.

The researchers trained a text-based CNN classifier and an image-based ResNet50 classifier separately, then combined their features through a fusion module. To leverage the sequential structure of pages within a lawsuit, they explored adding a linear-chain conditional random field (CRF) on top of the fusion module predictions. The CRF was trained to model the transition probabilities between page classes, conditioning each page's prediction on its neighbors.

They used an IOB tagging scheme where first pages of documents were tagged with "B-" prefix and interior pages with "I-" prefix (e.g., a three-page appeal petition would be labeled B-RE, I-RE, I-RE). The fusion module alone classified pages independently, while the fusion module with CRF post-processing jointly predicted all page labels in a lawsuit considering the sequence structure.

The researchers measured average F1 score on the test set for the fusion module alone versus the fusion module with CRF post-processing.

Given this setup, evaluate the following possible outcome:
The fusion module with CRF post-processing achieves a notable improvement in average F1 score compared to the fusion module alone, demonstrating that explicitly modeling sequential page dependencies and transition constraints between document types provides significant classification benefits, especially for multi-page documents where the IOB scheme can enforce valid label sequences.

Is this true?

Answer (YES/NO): NO